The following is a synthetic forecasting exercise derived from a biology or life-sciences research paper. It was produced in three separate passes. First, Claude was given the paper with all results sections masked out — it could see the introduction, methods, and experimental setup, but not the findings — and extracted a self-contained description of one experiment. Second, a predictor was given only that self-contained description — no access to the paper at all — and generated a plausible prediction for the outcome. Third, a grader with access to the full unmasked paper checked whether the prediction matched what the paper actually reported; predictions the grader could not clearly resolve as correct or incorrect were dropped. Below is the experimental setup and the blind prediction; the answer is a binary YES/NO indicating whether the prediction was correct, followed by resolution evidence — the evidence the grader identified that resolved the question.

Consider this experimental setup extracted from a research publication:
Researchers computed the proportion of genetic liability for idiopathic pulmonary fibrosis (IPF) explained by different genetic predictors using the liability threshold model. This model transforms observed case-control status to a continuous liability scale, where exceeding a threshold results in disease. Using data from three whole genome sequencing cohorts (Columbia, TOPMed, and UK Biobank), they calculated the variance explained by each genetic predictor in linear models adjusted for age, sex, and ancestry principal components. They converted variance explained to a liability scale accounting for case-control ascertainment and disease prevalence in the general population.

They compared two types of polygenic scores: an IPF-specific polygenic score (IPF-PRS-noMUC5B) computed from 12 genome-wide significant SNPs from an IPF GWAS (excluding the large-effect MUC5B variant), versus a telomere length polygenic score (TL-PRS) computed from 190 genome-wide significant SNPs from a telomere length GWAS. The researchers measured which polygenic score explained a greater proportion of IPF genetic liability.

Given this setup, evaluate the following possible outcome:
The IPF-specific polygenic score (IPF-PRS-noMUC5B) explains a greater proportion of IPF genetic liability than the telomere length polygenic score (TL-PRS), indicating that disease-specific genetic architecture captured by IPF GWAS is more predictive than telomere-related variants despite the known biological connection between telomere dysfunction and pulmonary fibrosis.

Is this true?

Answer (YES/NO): NO